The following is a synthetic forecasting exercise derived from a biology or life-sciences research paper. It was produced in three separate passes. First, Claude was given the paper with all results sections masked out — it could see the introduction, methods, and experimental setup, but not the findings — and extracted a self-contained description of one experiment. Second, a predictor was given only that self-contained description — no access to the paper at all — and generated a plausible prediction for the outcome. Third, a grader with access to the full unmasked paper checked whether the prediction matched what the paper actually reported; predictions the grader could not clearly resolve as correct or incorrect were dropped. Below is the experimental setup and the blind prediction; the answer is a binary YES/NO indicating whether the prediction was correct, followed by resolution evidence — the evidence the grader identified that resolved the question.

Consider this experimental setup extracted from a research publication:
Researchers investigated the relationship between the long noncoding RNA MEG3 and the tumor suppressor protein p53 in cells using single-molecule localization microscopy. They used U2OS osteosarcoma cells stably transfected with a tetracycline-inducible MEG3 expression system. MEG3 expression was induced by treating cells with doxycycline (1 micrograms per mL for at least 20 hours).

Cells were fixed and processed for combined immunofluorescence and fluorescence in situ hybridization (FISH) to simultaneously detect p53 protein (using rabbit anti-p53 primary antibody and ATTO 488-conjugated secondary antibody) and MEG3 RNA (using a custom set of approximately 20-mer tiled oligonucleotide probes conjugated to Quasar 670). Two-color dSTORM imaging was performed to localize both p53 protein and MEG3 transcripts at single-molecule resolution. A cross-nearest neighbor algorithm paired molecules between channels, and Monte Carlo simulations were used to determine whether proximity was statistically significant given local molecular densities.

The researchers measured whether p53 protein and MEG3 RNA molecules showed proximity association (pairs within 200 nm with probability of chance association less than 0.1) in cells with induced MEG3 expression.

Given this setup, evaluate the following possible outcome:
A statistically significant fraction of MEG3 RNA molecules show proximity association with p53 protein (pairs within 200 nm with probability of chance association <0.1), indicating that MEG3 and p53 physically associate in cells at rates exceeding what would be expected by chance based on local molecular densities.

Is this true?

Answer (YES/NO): YES